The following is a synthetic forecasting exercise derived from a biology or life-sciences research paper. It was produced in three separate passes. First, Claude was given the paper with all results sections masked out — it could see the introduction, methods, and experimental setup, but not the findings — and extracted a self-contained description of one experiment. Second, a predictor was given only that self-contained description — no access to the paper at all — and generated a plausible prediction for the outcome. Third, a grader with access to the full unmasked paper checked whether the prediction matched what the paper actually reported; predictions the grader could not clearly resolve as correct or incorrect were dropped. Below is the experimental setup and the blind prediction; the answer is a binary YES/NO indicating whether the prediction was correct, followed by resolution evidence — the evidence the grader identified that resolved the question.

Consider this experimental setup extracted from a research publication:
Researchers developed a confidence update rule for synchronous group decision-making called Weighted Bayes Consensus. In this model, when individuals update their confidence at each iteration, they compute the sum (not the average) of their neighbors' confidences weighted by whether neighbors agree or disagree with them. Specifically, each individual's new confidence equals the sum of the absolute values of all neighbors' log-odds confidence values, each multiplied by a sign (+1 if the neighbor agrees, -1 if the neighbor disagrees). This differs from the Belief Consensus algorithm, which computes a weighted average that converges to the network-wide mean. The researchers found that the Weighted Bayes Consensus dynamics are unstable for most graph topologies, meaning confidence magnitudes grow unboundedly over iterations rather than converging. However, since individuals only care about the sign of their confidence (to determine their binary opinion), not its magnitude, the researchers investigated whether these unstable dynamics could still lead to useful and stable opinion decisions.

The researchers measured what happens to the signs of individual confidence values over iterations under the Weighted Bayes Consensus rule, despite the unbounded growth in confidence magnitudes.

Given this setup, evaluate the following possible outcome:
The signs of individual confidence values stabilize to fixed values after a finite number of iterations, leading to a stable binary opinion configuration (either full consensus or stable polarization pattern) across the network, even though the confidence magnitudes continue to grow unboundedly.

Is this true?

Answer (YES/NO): YES